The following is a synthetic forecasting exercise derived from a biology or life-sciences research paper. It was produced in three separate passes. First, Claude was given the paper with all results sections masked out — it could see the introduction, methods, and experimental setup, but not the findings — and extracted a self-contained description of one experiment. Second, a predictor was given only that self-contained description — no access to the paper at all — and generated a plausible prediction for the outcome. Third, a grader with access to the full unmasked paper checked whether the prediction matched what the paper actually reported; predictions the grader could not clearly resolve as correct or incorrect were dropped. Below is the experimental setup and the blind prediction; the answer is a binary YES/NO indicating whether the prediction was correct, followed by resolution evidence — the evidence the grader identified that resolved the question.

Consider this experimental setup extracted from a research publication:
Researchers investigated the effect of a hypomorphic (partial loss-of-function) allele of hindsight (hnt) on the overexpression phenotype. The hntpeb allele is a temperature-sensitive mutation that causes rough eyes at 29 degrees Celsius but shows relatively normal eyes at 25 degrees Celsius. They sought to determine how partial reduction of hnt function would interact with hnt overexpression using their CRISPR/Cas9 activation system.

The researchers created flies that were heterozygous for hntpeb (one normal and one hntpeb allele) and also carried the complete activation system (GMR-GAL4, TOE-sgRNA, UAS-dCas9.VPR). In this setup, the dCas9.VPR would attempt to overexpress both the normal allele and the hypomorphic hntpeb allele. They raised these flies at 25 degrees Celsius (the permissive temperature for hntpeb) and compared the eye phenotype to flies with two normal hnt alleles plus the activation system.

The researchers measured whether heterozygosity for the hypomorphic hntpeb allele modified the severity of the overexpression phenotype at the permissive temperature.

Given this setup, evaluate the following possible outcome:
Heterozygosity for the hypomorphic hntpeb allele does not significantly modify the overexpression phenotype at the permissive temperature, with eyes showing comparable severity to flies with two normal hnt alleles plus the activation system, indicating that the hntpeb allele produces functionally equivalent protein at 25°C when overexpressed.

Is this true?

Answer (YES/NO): NO